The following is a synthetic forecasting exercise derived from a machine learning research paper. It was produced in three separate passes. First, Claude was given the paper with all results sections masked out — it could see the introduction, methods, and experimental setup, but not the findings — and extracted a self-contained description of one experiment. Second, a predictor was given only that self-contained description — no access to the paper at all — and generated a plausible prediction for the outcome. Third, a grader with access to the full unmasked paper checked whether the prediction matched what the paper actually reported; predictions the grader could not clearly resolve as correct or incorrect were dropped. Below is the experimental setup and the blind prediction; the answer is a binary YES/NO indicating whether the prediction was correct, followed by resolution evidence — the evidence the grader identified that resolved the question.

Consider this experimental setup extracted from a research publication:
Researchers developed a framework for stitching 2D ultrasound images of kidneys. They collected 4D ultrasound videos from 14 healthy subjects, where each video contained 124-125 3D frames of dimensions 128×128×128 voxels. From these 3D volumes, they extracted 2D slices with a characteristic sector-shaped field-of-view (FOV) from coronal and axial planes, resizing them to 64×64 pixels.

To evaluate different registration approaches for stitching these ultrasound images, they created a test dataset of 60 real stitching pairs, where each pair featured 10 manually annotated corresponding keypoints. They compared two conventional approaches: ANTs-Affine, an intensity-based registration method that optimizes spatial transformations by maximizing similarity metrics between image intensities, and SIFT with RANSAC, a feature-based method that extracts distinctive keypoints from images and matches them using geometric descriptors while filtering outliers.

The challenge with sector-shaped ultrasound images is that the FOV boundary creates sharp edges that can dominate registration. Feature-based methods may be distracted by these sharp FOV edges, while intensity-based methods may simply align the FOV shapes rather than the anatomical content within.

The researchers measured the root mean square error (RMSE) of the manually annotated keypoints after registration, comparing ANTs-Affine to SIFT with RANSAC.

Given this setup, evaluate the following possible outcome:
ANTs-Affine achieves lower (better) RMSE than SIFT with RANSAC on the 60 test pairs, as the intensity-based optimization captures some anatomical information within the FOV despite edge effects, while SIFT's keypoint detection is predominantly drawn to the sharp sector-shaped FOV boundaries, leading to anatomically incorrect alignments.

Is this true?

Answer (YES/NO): NO